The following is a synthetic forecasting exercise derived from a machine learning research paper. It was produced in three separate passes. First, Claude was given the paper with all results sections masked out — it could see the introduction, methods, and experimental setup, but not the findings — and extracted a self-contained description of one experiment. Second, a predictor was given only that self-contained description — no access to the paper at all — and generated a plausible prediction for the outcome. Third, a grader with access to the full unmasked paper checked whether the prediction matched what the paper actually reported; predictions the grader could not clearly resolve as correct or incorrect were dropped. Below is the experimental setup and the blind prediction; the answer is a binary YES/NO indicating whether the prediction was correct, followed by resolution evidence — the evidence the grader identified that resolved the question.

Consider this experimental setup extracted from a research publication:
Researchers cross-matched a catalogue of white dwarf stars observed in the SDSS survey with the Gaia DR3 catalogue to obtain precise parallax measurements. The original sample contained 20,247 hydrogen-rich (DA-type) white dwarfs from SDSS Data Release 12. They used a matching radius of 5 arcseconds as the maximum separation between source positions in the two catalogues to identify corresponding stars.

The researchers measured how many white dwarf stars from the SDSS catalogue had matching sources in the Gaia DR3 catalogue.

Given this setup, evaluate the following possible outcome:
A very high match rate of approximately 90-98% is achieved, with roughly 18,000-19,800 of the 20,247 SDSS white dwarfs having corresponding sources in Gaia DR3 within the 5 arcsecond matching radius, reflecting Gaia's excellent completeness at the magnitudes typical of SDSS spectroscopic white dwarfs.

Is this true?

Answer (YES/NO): NO